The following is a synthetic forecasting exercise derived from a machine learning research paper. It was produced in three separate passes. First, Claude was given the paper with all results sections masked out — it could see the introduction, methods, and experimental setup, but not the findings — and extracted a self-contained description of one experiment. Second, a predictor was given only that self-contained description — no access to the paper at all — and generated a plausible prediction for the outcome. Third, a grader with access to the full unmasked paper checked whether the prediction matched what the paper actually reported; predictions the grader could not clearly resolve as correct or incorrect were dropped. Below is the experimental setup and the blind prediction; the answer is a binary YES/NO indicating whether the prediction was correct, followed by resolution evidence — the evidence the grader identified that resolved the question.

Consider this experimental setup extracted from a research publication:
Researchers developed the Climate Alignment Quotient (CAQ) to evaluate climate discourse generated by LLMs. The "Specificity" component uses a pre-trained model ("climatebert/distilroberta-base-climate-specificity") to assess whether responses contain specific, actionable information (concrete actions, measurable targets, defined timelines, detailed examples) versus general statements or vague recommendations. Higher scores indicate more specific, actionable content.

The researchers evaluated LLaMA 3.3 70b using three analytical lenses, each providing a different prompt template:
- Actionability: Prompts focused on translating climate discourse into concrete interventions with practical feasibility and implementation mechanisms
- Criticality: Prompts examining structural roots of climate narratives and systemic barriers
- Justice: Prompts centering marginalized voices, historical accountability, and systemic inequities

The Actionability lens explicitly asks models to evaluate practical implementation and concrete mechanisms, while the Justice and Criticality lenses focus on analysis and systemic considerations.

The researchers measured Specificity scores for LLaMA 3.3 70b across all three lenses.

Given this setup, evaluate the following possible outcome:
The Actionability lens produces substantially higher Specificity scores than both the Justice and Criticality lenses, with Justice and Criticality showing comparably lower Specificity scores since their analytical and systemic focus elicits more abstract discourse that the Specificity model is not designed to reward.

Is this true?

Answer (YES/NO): NO